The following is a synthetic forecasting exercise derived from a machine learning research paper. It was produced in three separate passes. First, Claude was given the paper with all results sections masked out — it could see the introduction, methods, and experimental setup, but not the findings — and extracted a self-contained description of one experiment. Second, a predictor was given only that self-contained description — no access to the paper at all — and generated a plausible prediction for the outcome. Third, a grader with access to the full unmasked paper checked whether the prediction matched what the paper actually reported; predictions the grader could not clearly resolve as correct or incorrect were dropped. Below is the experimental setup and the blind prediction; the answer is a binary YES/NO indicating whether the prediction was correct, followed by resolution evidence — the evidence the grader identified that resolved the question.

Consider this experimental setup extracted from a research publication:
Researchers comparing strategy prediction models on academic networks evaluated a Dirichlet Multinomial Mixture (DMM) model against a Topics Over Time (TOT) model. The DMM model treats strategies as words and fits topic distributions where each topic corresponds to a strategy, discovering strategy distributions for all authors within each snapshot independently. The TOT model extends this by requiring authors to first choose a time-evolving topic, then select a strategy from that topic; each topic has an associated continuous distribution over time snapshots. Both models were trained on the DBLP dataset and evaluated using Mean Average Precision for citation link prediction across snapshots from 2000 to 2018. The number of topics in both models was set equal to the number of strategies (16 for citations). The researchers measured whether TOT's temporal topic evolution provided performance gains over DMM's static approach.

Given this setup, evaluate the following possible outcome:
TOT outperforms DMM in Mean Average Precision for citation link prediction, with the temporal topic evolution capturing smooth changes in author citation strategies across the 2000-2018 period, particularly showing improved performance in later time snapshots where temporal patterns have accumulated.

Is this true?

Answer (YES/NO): NO